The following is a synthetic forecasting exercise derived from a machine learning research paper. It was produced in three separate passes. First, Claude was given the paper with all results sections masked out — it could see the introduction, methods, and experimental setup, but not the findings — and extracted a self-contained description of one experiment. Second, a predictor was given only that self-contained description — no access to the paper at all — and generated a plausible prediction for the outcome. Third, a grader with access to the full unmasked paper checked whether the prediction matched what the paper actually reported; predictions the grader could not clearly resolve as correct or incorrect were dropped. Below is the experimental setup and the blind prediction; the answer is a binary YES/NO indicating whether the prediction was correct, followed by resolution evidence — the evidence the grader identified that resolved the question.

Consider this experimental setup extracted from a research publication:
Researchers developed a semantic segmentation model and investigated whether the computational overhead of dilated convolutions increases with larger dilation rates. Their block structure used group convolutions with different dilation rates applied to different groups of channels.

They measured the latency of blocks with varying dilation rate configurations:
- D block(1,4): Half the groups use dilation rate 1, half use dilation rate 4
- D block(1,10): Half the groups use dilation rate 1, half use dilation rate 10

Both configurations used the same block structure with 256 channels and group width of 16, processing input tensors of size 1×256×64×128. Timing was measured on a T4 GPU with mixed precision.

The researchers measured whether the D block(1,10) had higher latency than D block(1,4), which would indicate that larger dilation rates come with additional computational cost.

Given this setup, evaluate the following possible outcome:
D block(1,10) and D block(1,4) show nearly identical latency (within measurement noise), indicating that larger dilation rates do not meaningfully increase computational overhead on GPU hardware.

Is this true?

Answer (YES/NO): YES